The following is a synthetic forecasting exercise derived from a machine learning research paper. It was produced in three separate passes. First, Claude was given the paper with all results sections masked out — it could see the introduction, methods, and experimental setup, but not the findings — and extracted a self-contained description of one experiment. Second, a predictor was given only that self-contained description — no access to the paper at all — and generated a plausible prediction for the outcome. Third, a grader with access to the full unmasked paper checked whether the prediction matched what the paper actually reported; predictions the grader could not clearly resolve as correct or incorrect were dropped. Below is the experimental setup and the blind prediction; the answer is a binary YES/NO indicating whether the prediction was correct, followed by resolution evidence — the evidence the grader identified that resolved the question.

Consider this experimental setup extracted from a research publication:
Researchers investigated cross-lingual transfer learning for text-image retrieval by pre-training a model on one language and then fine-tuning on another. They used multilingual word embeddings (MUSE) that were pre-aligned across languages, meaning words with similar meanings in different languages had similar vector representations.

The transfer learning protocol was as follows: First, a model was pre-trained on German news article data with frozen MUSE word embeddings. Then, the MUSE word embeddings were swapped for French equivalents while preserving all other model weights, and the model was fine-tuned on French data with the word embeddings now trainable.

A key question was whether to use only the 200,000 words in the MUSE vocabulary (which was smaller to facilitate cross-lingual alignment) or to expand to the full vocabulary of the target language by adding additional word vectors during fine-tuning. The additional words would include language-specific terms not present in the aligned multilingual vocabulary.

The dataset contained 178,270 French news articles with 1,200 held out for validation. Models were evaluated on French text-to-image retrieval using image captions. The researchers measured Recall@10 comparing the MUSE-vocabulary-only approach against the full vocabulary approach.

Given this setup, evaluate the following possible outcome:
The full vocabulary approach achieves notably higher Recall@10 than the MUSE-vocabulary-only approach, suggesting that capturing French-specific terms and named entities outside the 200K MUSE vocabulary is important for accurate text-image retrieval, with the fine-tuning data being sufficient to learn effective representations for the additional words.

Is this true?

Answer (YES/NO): NO